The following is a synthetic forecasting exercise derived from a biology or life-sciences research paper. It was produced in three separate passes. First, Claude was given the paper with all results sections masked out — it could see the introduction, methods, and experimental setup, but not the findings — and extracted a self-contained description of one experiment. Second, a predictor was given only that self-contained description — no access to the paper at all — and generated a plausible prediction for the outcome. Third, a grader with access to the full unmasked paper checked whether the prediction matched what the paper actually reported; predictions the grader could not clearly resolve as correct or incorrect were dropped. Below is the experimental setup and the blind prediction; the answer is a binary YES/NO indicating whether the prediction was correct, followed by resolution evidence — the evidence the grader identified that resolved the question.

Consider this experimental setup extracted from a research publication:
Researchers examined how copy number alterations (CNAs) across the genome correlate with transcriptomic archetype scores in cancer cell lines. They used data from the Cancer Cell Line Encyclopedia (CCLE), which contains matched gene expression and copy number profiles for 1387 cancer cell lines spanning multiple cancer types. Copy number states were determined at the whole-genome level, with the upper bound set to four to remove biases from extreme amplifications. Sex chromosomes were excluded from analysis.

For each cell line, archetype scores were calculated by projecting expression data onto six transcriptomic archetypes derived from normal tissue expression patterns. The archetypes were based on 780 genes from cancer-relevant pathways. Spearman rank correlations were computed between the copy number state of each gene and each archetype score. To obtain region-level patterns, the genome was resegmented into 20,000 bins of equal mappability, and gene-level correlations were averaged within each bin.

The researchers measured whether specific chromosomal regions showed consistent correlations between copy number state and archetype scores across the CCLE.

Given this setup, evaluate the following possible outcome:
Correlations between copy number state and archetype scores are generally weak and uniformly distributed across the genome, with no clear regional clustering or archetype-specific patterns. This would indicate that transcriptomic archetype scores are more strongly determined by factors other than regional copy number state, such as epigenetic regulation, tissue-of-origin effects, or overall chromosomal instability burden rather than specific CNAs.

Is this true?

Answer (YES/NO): NO